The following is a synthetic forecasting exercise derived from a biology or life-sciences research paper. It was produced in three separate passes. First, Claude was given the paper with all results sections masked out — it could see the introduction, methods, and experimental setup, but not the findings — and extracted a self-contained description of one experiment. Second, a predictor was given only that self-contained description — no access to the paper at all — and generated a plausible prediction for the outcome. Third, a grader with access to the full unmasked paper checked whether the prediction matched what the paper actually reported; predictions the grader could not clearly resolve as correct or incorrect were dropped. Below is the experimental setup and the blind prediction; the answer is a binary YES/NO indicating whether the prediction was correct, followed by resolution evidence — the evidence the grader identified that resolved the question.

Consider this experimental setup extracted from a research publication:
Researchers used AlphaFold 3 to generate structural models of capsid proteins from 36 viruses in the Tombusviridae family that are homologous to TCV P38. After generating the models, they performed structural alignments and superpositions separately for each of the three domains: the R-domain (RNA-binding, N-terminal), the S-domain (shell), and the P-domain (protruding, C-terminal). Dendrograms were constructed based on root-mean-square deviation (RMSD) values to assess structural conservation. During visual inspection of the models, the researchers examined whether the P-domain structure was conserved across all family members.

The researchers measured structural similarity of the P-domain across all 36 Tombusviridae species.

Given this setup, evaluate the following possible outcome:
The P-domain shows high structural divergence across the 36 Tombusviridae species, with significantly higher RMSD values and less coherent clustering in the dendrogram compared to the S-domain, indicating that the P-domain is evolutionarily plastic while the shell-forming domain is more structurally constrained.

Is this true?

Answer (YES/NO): NO